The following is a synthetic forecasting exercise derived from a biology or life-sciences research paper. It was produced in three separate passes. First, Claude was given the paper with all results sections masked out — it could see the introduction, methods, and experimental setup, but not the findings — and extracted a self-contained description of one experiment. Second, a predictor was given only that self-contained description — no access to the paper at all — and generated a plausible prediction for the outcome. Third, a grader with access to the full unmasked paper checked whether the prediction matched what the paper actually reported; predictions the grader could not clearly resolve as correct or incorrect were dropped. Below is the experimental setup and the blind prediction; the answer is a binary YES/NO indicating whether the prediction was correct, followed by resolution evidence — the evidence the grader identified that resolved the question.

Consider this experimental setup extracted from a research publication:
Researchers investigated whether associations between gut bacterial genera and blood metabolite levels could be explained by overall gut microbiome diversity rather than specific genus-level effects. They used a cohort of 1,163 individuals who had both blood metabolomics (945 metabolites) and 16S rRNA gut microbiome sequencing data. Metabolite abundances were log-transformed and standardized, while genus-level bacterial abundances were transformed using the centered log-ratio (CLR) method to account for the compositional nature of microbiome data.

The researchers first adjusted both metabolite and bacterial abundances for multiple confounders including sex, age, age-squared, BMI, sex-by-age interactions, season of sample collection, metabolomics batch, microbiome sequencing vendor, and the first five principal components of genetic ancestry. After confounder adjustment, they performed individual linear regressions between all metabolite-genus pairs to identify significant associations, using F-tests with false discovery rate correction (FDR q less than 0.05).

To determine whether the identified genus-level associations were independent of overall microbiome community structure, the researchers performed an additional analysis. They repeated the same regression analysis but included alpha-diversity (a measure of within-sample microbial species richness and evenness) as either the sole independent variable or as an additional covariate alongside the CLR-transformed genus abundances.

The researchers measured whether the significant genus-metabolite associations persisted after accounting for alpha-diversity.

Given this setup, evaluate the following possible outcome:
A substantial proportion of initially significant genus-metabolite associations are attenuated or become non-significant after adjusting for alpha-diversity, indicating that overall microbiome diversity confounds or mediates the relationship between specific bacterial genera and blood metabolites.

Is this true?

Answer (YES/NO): NO